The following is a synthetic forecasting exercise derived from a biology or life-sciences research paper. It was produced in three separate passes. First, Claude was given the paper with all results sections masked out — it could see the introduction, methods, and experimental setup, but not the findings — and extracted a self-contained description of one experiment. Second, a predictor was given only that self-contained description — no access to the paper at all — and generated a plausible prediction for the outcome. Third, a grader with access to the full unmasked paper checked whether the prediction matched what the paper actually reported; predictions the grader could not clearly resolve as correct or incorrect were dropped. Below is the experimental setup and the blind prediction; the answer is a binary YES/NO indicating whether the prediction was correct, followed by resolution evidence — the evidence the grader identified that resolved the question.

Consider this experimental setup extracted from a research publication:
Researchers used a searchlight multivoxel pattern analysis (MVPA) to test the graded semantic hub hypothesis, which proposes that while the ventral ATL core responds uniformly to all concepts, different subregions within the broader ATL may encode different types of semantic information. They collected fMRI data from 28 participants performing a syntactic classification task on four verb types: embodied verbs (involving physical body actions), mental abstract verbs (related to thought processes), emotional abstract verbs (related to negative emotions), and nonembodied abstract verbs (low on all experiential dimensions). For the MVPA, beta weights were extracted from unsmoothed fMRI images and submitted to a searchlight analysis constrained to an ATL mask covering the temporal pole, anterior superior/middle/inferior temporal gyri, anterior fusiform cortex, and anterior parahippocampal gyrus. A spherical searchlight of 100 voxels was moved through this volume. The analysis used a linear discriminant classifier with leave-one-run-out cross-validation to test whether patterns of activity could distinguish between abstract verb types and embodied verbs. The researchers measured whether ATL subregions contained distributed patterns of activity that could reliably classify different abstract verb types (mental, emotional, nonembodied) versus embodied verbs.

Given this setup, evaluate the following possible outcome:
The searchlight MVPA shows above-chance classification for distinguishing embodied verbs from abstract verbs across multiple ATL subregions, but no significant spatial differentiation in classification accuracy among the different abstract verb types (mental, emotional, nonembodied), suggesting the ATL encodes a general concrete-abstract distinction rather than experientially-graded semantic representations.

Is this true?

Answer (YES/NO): NO